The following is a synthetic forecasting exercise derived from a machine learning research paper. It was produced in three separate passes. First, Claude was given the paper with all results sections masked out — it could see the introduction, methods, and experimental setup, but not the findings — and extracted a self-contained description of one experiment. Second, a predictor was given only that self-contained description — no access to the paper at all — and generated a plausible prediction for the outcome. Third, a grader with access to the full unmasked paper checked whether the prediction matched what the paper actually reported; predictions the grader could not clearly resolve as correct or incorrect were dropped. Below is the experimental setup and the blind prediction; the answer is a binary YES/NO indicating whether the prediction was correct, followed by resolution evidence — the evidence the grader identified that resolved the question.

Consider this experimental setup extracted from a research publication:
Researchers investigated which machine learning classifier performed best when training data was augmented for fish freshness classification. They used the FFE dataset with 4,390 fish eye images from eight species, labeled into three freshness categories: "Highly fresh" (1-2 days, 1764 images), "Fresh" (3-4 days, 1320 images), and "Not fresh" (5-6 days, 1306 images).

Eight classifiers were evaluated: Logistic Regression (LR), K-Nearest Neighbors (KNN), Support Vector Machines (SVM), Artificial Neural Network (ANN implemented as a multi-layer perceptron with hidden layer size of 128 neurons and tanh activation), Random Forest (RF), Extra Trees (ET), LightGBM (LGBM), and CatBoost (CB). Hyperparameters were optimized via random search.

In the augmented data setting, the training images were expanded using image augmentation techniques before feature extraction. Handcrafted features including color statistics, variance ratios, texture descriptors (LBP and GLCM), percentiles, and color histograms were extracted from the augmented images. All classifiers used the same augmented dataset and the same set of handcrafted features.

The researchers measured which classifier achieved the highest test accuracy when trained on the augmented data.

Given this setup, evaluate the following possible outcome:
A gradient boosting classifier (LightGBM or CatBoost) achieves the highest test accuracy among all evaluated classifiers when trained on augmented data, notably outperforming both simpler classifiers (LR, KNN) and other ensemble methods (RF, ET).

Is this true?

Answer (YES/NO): YES